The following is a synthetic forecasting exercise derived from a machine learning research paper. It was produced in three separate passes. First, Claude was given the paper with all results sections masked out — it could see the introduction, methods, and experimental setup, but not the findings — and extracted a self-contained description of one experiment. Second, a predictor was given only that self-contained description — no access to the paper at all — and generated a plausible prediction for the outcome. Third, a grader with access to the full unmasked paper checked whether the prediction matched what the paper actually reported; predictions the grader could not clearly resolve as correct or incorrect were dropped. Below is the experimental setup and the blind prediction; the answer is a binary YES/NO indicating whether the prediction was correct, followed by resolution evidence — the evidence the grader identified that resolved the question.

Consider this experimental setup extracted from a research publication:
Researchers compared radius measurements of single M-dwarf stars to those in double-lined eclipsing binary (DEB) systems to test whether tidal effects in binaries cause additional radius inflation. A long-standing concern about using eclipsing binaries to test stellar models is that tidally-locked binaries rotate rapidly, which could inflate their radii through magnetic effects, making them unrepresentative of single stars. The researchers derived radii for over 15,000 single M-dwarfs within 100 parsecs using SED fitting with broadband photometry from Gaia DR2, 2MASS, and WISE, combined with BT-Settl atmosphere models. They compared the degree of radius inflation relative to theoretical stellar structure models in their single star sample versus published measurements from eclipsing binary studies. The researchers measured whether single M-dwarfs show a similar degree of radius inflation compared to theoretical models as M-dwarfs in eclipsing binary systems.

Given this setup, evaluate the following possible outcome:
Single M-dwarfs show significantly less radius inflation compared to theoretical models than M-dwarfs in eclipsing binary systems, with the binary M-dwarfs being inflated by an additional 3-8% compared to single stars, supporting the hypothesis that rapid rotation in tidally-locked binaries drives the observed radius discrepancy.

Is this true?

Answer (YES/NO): NO